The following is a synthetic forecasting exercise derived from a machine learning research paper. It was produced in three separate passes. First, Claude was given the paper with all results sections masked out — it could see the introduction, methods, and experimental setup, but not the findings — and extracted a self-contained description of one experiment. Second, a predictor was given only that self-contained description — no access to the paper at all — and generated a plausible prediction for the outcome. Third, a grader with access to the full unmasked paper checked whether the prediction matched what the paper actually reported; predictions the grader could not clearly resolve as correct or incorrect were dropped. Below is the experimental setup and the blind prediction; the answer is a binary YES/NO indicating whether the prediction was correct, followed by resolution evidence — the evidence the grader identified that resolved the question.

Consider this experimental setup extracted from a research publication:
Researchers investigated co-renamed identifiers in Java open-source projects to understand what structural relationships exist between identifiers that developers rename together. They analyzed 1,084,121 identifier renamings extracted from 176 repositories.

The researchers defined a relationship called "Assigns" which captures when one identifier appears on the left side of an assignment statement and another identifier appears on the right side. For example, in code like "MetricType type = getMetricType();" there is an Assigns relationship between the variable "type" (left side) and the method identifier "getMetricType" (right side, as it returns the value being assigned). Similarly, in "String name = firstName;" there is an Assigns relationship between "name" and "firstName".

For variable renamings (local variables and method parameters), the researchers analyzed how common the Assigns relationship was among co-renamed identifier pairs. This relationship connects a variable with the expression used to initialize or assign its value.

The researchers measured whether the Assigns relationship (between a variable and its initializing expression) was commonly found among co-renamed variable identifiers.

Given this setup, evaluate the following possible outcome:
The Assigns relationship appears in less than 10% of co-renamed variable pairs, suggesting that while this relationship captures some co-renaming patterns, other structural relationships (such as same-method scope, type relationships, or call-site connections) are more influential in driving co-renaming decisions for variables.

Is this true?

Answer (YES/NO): NO